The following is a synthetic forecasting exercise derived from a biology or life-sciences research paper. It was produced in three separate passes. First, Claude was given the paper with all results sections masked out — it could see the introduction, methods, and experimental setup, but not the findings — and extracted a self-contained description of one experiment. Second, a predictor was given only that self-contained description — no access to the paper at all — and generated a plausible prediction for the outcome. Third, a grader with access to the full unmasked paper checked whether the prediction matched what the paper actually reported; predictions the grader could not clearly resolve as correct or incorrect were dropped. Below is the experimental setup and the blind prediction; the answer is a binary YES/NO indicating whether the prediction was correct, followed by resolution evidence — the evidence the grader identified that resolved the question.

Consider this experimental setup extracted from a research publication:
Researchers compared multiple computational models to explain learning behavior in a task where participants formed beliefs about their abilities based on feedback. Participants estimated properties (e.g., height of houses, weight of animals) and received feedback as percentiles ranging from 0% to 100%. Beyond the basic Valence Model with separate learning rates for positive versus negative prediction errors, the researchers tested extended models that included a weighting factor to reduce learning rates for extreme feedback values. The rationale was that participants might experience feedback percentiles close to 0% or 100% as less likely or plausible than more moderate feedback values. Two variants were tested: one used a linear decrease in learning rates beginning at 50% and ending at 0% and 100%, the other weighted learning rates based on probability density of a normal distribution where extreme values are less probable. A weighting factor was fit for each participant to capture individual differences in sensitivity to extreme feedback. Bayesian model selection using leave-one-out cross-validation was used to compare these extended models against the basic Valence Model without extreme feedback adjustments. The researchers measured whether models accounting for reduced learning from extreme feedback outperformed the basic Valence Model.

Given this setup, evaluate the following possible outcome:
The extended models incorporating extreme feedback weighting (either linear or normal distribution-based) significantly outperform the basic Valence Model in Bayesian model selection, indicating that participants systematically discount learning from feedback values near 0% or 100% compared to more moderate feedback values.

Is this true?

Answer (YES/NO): YES